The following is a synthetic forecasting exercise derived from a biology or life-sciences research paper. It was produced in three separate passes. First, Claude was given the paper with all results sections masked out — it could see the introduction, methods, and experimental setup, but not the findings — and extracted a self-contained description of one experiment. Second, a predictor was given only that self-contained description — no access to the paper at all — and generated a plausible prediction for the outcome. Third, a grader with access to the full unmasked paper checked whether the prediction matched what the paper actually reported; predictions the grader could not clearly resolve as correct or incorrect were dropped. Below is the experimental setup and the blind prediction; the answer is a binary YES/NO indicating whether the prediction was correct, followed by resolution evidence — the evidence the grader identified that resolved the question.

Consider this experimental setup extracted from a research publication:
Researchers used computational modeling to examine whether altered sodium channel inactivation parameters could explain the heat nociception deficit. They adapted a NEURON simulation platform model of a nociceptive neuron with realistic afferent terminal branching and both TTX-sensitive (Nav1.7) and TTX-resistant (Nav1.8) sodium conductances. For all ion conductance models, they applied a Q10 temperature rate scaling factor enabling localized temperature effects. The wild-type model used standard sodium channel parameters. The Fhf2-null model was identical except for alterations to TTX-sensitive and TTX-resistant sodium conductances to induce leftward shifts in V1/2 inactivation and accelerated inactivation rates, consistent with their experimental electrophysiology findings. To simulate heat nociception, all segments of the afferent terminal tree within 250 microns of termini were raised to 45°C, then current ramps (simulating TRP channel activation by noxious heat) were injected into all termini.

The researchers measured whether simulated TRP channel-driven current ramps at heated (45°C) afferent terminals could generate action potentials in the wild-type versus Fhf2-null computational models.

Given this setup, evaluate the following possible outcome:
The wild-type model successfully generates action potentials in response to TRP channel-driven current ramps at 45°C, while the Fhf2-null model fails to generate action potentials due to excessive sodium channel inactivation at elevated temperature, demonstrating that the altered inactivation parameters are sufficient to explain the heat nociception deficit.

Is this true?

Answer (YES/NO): YES